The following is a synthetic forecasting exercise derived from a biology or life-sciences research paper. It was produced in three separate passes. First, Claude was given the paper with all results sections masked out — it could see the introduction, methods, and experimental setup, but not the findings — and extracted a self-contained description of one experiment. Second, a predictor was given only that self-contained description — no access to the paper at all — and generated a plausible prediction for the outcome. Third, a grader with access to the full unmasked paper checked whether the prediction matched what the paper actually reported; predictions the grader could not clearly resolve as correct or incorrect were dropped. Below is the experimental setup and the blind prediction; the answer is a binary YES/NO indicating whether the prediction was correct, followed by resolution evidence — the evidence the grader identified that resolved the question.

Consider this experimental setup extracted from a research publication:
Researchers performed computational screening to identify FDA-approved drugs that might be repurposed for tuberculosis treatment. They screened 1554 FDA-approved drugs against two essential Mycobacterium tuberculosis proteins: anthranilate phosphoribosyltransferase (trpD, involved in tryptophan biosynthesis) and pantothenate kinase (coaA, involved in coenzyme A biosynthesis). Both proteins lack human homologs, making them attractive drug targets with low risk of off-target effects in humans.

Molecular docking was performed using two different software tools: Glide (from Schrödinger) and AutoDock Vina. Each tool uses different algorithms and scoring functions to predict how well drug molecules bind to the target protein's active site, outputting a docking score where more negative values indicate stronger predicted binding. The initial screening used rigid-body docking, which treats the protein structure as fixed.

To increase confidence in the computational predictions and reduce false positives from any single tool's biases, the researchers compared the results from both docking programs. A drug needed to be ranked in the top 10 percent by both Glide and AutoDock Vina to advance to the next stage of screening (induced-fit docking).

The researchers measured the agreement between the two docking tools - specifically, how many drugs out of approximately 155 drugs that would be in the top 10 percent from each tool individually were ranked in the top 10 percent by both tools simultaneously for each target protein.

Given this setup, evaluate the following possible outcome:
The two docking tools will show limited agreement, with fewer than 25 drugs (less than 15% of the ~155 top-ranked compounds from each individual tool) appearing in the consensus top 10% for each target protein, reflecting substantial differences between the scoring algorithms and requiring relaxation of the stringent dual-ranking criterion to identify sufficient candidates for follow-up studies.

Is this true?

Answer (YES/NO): NO